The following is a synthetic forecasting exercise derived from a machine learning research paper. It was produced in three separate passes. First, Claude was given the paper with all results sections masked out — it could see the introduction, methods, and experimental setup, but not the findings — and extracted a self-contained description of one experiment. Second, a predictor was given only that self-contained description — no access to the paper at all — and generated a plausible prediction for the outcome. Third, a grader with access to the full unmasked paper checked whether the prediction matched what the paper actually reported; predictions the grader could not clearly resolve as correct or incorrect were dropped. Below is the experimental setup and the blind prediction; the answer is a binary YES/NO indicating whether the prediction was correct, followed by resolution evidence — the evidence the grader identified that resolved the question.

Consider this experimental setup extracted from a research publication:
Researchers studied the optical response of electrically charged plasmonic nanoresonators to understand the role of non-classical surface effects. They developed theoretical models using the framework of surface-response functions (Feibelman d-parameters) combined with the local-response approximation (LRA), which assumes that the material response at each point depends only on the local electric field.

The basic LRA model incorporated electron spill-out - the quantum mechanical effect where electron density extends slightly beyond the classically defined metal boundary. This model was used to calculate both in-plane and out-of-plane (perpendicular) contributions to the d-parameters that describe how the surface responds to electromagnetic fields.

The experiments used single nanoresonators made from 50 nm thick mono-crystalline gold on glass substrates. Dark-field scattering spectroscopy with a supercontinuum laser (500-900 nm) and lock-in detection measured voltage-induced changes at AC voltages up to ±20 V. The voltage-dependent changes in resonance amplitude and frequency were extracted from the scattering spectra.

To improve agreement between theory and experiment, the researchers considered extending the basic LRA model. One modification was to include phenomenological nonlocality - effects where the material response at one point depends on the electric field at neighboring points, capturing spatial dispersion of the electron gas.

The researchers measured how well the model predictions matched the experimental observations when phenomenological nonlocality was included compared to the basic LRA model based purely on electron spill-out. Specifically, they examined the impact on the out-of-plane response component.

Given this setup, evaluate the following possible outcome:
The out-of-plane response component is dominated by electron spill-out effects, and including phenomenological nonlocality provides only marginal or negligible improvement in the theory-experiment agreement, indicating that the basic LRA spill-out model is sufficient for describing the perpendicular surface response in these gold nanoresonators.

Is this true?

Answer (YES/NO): NO